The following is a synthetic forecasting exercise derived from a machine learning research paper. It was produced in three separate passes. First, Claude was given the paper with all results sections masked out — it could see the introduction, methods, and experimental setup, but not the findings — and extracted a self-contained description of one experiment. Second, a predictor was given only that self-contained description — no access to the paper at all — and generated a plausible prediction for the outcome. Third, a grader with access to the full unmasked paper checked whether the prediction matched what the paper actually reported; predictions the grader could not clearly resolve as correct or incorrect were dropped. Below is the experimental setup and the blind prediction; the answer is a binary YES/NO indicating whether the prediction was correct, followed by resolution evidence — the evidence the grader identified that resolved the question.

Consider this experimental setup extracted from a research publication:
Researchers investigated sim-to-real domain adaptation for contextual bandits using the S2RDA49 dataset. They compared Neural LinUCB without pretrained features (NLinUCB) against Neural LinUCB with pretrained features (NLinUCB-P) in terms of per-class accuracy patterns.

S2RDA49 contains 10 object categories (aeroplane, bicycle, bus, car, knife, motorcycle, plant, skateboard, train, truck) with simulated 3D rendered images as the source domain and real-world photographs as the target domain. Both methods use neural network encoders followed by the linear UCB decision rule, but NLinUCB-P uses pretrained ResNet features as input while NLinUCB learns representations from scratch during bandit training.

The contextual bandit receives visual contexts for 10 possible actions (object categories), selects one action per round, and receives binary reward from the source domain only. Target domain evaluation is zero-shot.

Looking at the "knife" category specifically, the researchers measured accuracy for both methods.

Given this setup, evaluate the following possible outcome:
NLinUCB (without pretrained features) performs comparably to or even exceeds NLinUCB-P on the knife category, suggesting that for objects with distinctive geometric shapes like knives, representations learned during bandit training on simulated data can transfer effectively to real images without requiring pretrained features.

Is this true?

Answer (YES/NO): NO